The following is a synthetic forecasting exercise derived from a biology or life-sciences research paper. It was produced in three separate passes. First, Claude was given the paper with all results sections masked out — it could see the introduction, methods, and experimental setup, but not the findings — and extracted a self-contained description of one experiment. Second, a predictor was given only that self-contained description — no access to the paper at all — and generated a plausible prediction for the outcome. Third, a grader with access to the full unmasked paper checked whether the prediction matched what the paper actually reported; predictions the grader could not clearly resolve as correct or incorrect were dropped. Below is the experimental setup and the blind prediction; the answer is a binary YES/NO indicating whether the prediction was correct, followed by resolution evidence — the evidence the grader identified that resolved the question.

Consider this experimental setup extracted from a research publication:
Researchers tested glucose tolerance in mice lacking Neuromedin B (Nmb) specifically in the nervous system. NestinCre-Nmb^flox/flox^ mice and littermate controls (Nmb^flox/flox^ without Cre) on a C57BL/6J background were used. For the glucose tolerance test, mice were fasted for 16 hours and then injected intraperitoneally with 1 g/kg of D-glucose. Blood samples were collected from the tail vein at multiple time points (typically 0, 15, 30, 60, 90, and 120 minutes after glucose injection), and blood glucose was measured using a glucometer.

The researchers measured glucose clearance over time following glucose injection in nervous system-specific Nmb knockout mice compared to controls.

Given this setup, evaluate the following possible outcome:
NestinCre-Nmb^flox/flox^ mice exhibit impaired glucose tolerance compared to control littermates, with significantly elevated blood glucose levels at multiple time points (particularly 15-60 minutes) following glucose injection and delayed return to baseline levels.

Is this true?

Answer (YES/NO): NO